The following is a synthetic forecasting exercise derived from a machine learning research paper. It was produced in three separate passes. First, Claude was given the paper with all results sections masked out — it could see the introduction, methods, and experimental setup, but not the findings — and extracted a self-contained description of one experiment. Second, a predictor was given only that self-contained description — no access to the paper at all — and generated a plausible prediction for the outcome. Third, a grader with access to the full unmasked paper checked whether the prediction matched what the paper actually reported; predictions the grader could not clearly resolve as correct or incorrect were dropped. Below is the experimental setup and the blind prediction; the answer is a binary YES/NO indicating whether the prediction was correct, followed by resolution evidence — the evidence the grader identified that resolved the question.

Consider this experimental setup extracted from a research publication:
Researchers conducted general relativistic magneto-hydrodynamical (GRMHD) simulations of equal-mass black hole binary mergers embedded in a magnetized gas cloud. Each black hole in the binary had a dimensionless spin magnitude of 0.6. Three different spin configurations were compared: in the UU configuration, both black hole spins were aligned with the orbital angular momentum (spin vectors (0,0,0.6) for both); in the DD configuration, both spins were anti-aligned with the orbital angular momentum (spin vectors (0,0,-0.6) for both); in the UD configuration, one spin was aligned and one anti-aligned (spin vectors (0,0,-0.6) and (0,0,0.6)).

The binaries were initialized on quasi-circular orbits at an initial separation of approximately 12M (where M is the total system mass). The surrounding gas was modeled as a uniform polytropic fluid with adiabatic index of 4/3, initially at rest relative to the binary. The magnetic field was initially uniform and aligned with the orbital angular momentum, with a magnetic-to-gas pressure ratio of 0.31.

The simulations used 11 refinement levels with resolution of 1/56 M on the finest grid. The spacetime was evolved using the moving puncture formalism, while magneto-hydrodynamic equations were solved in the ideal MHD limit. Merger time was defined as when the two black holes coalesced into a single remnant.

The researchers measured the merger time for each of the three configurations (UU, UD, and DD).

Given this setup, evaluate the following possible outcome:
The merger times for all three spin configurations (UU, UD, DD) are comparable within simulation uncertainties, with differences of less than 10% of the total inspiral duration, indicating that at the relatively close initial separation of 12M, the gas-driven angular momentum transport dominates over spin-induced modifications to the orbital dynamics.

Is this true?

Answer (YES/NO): NO